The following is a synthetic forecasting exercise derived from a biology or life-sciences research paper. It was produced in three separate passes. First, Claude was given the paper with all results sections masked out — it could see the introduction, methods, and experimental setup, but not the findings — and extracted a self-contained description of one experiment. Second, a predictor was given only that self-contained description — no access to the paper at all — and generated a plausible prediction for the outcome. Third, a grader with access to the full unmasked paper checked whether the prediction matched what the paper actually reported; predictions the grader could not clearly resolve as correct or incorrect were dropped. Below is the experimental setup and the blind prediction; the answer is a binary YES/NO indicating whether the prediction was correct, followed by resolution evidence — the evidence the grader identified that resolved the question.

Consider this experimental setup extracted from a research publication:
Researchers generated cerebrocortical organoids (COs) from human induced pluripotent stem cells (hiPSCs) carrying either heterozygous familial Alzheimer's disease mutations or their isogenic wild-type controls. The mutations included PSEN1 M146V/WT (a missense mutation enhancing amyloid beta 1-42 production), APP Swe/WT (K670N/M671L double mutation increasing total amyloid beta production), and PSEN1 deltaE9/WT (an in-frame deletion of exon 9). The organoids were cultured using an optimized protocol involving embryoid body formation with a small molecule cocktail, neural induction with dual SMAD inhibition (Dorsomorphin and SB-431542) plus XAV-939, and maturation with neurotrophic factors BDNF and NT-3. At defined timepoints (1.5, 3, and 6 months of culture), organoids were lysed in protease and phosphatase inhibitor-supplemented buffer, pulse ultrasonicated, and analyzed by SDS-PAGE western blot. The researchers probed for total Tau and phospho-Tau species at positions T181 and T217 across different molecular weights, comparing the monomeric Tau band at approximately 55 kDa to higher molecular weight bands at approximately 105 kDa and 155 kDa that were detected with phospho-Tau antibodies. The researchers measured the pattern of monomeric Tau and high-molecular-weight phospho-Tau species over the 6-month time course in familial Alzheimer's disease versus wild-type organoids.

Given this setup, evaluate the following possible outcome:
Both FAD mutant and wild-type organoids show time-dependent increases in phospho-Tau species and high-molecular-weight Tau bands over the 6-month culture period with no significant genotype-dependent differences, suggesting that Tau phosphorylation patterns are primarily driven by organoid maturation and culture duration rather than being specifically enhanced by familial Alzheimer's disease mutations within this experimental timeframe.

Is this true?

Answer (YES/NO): NO